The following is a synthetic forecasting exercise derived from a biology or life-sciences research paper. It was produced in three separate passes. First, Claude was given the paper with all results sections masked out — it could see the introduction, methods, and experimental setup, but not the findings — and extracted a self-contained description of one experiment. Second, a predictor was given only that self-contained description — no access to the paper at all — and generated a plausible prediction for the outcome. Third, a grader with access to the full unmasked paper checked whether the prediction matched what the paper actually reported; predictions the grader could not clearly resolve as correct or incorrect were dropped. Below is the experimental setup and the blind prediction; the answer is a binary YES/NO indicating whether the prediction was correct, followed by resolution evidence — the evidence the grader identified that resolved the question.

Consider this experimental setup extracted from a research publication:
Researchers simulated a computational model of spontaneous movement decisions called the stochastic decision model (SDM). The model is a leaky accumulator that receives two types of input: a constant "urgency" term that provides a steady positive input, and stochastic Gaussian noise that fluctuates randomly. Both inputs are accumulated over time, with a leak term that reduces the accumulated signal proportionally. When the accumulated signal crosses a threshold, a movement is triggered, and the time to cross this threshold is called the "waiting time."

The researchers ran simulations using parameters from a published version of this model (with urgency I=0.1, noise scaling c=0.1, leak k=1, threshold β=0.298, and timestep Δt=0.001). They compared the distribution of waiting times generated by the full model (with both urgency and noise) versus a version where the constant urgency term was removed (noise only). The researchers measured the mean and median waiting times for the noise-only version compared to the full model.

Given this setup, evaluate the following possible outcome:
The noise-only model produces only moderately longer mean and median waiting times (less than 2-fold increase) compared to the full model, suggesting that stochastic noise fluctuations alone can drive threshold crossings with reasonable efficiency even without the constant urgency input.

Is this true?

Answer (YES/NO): NO